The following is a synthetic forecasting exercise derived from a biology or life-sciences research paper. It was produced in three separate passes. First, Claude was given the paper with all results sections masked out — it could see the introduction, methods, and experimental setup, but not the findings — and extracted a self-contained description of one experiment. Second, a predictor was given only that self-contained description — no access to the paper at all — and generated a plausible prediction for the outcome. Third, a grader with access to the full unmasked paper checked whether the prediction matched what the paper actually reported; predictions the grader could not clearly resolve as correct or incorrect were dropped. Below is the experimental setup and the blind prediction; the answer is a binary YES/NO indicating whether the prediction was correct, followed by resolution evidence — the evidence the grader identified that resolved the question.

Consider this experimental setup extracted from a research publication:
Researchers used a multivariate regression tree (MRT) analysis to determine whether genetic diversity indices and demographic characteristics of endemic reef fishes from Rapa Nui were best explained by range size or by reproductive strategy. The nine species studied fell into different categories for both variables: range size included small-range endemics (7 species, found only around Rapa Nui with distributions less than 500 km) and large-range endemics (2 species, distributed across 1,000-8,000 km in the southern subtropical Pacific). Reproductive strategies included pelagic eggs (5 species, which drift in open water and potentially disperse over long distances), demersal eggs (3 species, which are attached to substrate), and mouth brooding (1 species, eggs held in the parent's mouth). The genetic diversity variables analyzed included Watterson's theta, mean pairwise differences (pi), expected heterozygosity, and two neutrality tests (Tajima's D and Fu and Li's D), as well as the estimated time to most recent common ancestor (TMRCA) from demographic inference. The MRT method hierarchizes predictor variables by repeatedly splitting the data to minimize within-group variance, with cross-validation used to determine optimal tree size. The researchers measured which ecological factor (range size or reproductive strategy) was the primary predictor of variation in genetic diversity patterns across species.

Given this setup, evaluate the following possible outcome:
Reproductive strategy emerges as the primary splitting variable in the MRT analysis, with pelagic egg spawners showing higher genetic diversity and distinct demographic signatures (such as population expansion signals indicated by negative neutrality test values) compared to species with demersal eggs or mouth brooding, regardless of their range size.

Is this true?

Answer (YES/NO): NO